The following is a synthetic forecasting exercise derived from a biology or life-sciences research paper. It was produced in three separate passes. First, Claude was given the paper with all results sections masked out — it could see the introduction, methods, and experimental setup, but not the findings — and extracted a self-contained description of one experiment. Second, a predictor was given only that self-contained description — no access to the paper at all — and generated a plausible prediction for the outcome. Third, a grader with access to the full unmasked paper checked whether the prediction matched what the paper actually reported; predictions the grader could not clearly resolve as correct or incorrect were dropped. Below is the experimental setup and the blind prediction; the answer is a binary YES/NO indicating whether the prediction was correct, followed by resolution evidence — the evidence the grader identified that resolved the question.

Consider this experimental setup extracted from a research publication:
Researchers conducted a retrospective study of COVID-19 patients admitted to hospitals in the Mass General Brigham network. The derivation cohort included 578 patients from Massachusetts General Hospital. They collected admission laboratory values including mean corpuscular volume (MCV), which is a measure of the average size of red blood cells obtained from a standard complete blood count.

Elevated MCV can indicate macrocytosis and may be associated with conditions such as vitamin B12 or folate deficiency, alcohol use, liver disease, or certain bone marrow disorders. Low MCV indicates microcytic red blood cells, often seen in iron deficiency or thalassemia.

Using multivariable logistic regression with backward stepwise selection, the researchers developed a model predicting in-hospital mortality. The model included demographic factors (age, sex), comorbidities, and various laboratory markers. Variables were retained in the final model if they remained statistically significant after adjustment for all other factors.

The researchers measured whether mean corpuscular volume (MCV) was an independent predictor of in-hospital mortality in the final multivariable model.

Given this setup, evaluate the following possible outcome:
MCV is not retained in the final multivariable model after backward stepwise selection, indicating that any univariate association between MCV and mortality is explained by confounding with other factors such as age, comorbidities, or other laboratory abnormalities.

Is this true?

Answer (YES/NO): NO